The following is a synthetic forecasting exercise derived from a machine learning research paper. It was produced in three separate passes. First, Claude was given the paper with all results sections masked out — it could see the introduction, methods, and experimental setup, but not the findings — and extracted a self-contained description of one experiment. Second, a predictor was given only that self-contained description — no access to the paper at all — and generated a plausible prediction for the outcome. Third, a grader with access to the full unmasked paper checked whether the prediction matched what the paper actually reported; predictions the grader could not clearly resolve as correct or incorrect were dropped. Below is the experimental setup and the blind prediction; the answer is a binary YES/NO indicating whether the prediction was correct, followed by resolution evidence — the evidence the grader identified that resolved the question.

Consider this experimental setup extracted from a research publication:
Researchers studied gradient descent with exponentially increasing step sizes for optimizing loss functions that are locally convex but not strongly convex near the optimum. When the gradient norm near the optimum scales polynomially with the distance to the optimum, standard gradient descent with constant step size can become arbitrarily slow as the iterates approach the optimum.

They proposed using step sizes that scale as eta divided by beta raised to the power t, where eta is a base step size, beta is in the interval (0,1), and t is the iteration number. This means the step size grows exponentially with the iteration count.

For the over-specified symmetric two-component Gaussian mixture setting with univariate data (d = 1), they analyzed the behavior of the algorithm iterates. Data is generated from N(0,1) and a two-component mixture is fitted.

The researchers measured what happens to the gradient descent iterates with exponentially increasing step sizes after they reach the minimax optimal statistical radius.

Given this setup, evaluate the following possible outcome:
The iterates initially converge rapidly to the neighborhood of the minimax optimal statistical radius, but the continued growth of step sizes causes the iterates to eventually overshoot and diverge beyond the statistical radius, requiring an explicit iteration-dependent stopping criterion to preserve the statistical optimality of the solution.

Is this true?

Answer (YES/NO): YES